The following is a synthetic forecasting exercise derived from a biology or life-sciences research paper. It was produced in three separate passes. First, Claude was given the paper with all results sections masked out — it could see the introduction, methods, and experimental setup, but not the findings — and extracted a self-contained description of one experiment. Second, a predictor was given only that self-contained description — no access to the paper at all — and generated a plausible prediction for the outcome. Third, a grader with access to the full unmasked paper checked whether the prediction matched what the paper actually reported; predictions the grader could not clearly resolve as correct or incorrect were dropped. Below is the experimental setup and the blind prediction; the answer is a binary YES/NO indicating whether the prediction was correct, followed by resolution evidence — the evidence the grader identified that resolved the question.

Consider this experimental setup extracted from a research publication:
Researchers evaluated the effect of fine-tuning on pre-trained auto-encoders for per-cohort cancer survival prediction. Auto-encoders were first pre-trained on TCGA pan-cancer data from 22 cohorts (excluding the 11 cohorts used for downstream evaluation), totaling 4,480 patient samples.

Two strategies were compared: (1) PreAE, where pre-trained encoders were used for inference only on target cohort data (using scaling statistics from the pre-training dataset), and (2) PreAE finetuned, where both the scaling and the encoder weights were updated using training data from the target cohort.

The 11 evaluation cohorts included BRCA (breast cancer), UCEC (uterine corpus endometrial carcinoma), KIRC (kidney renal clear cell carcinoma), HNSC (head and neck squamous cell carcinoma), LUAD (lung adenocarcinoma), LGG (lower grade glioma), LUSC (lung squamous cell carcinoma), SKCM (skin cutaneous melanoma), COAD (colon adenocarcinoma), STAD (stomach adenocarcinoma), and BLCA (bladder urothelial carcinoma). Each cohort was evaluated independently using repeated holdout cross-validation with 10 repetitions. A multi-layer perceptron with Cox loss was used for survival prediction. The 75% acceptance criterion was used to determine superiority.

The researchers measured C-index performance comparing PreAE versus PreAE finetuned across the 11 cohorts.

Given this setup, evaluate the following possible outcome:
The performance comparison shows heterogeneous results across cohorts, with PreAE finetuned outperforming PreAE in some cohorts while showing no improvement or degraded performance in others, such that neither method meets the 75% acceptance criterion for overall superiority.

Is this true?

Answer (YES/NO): YES